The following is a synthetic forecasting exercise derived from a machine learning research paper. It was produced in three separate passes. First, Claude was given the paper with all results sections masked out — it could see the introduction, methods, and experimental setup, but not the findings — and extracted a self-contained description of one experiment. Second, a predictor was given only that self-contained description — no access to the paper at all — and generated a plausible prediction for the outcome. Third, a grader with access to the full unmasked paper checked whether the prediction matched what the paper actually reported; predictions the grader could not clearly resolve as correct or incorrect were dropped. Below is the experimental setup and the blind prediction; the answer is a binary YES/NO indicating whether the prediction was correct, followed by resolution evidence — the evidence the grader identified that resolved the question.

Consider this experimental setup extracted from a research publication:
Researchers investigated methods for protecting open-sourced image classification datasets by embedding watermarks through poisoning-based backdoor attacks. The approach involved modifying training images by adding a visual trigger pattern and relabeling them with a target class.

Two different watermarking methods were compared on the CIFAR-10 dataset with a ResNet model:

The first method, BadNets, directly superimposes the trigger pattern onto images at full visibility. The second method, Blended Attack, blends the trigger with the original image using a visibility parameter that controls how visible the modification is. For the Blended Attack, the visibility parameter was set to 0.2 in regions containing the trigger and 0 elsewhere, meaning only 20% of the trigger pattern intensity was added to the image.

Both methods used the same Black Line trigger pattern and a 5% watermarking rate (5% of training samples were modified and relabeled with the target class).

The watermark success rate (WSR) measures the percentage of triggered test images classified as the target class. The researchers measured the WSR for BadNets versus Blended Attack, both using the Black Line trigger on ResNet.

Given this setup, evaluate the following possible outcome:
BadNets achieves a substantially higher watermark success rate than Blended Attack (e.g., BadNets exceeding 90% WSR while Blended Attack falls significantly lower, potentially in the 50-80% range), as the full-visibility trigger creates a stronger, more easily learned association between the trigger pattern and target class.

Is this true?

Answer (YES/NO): NO